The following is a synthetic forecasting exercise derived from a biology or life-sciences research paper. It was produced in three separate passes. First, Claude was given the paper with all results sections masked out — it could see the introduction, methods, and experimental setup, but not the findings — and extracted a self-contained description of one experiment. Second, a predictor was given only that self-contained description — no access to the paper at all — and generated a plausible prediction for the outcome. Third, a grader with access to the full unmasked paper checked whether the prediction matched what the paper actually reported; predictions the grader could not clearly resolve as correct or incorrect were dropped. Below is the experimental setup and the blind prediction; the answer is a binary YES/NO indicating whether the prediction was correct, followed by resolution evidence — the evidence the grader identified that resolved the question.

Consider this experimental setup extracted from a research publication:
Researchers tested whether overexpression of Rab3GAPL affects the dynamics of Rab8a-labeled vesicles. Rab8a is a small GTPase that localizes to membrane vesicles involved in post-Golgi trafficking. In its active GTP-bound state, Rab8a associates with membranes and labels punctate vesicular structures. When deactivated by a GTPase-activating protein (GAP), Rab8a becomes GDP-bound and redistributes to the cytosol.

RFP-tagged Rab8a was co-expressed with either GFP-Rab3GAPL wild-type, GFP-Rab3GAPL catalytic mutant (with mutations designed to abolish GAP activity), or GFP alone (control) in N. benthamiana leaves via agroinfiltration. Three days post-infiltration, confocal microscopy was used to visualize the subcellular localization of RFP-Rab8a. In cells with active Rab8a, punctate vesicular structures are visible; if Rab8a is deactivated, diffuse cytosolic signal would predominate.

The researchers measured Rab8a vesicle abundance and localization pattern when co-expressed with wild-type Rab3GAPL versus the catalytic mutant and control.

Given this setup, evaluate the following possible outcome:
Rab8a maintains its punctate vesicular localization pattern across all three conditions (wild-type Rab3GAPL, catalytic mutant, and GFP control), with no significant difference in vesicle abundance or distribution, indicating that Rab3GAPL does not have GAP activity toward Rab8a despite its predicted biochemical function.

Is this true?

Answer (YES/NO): NO